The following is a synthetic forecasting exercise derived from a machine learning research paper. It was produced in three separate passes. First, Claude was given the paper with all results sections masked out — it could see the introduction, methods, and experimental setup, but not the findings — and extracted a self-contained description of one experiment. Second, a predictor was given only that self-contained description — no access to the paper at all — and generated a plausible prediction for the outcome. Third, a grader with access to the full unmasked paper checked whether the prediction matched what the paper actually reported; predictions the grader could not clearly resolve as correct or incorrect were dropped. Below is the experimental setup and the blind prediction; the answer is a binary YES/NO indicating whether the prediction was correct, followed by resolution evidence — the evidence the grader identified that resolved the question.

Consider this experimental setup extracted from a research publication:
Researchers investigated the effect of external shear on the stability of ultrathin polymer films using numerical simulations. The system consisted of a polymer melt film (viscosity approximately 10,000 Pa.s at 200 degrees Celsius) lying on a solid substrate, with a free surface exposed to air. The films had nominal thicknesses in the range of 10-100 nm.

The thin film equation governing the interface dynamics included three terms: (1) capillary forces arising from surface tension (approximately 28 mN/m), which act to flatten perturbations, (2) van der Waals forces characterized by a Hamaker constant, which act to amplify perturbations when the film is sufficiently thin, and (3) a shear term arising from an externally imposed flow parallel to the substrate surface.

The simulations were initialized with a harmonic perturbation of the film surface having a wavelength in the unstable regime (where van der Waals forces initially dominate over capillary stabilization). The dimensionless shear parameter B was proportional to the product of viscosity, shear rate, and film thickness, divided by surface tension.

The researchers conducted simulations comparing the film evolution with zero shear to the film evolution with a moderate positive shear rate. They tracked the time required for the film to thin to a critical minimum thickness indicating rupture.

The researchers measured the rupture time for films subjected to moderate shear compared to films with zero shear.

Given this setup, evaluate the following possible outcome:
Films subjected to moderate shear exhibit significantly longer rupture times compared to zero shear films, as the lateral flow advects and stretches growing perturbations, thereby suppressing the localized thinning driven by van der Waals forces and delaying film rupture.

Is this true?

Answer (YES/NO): YES